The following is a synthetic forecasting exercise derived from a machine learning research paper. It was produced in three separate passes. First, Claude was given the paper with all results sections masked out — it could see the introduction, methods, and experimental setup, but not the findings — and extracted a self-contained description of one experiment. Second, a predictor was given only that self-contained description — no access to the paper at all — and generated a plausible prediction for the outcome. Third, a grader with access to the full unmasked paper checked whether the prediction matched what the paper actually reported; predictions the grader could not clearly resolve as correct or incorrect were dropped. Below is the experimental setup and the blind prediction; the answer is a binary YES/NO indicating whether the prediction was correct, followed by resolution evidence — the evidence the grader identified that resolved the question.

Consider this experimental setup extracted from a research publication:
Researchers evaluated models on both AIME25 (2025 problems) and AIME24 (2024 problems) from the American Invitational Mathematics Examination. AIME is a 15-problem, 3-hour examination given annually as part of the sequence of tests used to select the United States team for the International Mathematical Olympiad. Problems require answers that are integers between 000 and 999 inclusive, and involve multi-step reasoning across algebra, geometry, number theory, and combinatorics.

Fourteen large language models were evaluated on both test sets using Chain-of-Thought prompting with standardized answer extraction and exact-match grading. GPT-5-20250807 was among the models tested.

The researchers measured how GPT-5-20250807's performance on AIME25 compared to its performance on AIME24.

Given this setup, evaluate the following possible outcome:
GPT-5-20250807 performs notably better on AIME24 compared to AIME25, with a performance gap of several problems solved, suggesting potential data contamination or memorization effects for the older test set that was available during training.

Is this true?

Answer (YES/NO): NO